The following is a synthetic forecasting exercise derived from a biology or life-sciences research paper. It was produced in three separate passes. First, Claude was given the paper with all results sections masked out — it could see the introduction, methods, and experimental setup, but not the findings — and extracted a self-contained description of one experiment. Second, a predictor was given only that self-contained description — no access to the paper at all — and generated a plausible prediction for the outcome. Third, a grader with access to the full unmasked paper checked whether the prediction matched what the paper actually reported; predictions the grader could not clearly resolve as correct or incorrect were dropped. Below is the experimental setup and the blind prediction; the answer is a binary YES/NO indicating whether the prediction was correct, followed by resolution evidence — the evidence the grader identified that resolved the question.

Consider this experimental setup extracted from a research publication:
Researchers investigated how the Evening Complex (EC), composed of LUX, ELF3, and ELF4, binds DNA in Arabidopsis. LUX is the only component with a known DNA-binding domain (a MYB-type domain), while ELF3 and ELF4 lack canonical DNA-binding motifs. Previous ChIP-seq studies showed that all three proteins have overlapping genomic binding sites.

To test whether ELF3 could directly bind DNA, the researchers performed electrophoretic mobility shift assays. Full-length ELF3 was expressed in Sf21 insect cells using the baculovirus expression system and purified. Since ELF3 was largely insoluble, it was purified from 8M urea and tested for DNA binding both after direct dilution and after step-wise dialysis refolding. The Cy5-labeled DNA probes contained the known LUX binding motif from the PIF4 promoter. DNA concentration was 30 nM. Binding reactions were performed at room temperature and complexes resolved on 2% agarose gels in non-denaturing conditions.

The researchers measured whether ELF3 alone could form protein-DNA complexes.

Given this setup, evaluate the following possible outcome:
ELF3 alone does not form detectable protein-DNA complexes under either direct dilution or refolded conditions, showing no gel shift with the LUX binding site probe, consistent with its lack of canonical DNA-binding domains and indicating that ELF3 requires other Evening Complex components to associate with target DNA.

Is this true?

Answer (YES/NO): YES